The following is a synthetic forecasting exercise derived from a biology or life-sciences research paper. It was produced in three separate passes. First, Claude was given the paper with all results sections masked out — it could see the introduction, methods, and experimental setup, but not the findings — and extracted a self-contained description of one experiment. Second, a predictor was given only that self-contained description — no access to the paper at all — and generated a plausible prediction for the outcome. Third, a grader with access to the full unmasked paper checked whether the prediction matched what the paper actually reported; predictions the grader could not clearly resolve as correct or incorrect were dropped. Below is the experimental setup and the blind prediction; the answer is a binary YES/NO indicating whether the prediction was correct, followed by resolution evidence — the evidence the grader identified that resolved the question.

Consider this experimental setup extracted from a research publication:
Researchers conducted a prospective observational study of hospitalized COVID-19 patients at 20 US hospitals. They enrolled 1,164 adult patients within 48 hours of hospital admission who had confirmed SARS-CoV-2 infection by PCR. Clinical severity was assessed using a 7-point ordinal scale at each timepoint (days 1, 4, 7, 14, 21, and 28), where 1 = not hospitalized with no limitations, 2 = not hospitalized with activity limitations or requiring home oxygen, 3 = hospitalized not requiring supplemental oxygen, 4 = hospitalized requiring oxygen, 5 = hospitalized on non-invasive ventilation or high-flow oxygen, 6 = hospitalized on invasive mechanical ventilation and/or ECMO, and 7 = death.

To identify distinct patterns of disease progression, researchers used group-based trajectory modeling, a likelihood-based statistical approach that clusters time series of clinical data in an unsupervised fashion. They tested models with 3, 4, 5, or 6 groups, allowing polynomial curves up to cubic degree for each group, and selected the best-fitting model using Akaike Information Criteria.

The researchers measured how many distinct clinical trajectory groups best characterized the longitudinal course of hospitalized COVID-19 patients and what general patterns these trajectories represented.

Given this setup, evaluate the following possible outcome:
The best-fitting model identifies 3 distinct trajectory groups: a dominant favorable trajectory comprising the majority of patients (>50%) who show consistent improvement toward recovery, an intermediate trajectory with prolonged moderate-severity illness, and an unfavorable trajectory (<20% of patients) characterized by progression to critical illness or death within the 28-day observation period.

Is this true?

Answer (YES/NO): NO